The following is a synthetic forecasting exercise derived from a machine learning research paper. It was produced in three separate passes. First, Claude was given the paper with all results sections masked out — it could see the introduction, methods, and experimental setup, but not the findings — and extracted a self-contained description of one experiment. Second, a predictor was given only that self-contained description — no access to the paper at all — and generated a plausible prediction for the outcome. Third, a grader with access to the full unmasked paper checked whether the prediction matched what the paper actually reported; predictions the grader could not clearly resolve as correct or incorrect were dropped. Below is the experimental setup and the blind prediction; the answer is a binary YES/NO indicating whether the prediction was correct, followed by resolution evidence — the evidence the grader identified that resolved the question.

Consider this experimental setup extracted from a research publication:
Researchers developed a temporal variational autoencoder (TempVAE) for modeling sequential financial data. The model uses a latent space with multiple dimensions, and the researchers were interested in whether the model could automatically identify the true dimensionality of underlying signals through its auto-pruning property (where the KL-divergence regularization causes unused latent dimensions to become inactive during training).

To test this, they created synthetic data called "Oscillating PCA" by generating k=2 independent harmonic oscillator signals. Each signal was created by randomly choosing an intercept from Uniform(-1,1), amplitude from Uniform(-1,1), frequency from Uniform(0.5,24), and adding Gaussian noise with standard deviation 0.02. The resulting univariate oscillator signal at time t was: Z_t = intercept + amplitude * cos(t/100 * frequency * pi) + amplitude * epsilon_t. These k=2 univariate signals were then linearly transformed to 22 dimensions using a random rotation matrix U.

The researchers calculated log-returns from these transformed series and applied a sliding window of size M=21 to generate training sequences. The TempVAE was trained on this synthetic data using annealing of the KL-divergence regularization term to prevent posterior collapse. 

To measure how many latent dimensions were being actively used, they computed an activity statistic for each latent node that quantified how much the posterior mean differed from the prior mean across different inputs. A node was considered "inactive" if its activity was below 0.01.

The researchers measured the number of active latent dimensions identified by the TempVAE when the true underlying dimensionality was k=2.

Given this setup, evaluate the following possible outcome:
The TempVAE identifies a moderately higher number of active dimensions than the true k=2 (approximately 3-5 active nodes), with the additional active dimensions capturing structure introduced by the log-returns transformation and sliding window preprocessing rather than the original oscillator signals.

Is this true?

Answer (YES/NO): NO